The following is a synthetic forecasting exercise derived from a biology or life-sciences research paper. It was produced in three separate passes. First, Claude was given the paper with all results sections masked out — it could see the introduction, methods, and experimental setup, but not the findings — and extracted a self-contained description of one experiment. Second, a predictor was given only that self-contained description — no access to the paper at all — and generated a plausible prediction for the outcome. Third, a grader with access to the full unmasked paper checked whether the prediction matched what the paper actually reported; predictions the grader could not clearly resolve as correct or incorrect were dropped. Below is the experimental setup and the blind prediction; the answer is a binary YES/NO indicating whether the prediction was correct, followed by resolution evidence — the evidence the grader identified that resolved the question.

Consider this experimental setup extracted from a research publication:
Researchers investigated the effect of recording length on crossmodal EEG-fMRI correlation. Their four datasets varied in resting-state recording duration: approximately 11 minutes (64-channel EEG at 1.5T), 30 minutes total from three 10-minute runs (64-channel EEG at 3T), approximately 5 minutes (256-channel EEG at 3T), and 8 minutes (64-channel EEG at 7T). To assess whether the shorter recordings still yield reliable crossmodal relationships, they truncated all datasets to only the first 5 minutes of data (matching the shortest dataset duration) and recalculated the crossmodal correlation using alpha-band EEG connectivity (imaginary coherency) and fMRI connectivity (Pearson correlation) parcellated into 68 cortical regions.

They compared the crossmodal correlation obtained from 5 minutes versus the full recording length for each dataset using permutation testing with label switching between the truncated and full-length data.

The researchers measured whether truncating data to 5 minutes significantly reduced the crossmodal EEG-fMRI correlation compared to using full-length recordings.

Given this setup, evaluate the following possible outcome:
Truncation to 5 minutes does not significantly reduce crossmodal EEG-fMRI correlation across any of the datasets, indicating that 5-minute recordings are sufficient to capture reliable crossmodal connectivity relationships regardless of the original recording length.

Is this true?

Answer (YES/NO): YES